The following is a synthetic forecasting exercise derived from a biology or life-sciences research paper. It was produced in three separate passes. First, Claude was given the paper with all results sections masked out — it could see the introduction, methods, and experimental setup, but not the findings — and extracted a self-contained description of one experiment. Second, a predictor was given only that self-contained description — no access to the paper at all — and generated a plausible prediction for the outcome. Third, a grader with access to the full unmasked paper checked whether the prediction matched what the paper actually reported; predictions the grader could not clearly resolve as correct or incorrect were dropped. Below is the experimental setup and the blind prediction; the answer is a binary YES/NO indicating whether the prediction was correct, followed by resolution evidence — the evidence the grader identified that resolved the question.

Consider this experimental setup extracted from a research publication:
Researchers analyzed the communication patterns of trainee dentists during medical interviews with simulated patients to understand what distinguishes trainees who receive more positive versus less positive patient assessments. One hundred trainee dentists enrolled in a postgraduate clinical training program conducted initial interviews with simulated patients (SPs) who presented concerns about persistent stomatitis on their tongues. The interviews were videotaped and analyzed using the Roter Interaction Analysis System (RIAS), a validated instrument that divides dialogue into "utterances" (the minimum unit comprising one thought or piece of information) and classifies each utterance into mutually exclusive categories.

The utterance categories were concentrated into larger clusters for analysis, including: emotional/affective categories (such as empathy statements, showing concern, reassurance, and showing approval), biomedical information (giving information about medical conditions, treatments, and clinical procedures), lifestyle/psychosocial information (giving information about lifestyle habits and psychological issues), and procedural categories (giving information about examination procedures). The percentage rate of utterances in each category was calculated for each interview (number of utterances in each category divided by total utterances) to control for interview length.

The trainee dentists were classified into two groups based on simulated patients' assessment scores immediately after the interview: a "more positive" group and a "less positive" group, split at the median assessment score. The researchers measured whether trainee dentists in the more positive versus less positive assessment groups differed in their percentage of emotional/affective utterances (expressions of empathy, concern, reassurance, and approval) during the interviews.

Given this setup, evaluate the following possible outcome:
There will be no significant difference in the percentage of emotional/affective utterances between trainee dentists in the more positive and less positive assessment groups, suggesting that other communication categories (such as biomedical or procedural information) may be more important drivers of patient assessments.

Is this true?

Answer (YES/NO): NO